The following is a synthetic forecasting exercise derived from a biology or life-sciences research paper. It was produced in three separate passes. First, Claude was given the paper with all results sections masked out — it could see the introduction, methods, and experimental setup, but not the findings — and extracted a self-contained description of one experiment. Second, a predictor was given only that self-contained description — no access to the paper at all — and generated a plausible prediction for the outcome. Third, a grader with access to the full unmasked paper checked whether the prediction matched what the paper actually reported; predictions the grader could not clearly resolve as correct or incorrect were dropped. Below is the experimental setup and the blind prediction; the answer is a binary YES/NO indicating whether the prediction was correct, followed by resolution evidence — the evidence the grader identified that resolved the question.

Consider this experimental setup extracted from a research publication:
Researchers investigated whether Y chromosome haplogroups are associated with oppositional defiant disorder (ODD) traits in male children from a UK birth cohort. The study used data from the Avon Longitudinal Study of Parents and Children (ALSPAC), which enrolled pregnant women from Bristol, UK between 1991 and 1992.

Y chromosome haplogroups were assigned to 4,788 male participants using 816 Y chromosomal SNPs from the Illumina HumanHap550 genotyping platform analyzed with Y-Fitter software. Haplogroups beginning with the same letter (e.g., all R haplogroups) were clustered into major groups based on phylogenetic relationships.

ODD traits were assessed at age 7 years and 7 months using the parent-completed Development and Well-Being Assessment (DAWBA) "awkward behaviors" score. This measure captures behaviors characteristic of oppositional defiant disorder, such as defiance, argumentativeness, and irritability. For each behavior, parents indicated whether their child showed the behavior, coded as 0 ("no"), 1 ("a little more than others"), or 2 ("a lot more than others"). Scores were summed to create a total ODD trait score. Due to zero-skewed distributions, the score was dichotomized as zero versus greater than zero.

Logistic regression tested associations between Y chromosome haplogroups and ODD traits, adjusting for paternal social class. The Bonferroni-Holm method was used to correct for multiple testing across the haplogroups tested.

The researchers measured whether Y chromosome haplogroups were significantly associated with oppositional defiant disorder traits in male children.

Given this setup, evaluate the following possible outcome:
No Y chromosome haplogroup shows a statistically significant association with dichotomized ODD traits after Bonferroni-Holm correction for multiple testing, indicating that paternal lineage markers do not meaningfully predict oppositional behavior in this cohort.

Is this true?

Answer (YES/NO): YES